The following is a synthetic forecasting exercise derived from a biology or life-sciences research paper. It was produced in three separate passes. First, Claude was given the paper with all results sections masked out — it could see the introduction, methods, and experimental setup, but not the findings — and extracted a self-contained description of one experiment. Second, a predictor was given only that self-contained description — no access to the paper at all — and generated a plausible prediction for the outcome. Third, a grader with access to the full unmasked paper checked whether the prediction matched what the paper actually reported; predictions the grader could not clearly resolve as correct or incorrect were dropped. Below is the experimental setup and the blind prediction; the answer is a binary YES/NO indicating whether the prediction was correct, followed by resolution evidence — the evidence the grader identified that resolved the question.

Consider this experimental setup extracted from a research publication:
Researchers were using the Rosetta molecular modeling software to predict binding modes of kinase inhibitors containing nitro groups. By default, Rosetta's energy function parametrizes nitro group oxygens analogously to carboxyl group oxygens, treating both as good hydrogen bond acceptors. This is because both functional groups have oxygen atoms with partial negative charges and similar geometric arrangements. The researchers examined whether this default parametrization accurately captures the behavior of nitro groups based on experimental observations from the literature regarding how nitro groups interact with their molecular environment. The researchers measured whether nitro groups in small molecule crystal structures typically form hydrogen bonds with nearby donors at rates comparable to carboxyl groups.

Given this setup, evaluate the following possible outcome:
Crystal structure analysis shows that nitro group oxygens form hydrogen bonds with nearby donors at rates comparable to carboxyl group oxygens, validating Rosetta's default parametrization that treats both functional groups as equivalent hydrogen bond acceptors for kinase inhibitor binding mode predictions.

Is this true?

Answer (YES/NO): NO